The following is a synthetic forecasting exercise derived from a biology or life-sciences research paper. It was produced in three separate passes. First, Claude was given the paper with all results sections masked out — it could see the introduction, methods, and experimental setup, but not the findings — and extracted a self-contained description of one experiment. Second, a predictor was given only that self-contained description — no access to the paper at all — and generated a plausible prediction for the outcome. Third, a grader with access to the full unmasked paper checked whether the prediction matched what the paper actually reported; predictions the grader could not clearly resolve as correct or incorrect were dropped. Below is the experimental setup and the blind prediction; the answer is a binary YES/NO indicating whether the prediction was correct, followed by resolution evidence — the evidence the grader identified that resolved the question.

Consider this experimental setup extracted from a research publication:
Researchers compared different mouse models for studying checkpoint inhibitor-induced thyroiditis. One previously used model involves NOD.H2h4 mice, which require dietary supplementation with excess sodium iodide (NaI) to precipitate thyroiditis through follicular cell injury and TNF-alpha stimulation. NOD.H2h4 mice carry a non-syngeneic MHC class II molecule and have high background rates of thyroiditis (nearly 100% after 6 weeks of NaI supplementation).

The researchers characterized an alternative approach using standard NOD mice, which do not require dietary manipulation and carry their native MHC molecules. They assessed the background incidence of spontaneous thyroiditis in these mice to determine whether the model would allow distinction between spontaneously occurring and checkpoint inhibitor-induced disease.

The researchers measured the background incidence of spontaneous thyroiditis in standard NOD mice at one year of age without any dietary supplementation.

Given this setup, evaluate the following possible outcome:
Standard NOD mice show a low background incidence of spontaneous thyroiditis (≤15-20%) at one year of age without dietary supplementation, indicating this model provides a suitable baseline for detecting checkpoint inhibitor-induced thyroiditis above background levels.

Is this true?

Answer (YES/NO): YES